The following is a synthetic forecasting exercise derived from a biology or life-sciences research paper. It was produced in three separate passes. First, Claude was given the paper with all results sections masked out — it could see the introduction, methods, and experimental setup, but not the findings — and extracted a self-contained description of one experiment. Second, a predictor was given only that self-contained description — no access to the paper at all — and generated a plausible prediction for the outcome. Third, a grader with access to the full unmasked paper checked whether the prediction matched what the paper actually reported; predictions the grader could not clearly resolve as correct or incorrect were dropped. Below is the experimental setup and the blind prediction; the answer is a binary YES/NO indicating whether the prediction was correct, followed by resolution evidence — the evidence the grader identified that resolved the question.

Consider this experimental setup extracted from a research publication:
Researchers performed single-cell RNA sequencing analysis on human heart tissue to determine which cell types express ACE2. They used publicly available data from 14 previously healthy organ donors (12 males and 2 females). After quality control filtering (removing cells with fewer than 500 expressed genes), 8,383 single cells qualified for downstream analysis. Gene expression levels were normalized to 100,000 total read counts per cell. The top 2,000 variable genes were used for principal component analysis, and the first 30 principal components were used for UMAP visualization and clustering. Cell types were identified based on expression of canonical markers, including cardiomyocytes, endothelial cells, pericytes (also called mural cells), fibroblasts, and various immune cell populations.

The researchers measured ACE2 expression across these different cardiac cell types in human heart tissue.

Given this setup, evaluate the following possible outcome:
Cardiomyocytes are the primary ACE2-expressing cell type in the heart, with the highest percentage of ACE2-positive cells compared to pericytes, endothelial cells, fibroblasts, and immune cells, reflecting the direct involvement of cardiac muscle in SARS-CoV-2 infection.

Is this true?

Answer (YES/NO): NO